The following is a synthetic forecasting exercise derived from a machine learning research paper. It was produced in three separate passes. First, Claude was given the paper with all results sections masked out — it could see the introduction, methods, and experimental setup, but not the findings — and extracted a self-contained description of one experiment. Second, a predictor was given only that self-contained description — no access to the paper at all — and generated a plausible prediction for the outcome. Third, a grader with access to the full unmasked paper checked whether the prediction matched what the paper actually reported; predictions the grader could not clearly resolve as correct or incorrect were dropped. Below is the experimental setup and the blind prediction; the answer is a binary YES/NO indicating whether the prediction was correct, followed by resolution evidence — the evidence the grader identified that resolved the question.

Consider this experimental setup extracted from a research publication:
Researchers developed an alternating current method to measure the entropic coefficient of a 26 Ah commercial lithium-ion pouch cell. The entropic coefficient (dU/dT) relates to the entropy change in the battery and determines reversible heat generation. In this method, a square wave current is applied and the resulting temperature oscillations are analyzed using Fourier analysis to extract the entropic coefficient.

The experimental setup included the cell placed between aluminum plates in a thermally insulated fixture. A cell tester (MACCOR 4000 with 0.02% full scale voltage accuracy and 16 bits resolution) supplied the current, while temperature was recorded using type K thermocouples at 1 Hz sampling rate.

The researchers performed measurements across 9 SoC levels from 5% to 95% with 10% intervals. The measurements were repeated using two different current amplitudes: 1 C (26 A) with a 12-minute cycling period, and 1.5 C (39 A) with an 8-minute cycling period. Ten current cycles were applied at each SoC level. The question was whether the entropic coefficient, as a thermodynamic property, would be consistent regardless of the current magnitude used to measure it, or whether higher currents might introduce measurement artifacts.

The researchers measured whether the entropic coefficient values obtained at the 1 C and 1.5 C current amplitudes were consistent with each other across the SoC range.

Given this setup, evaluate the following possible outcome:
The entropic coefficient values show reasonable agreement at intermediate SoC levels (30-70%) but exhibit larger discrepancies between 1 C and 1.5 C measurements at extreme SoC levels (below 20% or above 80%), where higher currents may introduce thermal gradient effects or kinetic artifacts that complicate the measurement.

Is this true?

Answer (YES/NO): NO